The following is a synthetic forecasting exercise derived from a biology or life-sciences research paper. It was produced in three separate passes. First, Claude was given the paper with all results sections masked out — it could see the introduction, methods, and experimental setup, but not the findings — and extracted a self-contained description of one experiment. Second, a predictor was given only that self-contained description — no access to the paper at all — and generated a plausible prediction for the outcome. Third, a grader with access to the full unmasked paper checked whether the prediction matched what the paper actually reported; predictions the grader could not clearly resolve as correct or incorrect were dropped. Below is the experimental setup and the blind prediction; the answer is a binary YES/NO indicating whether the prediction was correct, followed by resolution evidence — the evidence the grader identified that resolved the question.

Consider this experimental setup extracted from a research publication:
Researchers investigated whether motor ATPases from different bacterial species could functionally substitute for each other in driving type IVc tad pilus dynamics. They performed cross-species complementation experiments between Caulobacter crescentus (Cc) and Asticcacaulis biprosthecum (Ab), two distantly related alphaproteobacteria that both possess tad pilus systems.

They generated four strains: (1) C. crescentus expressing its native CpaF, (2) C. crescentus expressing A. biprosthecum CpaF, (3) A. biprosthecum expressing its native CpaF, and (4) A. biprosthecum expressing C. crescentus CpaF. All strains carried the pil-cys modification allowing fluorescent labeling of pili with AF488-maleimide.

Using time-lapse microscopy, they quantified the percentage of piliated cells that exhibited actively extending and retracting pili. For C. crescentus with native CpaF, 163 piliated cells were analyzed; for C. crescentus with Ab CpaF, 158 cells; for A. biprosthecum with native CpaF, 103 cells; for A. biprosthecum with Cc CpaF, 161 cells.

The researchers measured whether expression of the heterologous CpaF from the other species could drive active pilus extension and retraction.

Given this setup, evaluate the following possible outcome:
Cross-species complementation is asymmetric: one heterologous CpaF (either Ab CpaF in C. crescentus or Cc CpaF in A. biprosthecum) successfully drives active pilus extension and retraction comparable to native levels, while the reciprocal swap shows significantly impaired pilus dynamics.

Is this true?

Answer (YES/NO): NO